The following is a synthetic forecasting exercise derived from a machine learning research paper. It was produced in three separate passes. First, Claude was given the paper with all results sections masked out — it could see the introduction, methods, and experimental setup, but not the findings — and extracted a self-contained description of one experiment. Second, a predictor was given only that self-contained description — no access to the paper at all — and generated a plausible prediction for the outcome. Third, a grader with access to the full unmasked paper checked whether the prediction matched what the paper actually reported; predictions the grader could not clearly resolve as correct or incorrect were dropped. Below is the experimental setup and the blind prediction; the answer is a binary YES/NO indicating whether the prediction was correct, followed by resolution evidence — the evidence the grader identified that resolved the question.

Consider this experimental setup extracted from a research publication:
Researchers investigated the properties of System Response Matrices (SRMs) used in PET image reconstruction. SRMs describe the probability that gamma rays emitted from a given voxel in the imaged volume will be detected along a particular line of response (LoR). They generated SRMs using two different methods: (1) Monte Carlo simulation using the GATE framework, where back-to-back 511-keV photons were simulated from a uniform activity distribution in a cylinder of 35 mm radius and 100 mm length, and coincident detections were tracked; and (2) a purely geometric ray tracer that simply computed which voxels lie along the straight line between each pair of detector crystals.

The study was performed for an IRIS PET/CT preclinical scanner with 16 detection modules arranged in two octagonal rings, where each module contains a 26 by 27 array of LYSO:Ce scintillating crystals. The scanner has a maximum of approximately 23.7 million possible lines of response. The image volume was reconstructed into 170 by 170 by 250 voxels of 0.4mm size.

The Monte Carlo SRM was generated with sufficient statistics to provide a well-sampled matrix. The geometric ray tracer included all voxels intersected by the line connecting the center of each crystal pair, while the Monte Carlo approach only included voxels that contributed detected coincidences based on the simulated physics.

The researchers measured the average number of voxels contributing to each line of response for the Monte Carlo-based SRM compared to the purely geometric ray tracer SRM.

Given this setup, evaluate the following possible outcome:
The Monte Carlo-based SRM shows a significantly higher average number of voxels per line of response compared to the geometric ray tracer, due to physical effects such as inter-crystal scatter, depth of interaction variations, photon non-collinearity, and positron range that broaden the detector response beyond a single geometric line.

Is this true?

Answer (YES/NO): NO